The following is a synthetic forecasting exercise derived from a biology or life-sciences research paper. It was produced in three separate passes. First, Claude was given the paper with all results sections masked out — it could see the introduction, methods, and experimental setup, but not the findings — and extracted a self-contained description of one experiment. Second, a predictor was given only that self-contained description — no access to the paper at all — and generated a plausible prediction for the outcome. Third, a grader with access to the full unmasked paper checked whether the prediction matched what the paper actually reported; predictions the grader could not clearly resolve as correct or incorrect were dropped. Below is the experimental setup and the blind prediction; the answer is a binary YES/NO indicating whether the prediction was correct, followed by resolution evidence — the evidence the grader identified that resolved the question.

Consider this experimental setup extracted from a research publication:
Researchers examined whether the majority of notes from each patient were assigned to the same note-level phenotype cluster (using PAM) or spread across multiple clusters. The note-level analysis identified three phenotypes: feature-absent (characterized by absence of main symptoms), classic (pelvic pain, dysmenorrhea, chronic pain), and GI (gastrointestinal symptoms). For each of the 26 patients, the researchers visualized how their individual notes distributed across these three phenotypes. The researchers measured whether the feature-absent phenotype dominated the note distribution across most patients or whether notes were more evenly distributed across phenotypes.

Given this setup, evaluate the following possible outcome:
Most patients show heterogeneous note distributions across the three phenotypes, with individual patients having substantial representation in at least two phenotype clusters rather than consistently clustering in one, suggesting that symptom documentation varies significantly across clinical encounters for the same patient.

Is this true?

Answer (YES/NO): NO